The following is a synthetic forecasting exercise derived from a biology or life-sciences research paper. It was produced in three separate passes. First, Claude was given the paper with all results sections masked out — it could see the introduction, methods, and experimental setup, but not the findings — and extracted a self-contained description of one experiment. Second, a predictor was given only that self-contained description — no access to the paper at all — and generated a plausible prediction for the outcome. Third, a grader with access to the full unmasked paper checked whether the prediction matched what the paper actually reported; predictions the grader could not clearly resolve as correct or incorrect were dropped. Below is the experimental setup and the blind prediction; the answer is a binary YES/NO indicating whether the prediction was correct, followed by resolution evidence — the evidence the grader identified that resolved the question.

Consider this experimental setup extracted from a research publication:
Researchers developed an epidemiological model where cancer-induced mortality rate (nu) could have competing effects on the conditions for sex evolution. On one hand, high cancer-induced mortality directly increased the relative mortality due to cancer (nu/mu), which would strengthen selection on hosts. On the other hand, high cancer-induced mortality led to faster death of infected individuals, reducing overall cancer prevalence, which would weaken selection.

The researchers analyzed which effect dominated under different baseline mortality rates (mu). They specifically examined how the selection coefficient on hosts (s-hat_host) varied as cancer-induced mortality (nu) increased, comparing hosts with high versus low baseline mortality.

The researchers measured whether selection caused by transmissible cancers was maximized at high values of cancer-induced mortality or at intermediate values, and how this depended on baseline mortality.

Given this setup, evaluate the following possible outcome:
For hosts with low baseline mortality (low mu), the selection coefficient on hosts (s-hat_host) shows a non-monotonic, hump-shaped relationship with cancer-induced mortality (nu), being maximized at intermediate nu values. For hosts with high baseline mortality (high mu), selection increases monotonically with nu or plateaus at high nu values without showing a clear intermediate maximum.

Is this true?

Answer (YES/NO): YES